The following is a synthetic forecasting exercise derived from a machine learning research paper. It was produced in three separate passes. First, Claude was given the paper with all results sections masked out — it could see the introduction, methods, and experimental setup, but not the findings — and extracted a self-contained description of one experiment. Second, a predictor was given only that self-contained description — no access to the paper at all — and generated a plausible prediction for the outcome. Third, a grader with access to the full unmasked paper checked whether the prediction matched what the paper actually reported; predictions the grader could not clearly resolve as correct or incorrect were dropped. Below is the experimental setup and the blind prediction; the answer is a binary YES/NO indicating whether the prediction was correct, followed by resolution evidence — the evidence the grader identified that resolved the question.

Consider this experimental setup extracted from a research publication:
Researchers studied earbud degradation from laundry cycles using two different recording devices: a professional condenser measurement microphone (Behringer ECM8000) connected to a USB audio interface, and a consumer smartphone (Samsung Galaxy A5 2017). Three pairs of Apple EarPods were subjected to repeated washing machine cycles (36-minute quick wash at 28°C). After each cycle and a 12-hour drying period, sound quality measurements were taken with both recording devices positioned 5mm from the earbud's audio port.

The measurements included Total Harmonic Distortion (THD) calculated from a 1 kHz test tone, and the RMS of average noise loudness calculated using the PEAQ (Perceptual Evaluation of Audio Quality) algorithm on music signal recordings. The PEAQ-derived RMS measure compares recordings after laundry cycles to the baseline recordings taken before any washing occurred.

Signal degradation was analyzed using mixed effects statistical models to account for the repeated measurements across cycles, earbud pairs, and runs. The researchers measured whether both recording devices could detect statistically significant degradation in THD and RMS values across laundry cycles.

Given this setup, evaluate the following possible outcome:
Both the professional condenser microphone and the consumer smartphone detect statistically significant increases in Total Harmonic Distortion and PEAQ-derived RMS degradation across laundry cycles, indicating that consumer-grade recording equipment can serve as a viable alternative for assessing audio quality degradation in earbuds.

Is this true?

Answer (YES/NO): YES